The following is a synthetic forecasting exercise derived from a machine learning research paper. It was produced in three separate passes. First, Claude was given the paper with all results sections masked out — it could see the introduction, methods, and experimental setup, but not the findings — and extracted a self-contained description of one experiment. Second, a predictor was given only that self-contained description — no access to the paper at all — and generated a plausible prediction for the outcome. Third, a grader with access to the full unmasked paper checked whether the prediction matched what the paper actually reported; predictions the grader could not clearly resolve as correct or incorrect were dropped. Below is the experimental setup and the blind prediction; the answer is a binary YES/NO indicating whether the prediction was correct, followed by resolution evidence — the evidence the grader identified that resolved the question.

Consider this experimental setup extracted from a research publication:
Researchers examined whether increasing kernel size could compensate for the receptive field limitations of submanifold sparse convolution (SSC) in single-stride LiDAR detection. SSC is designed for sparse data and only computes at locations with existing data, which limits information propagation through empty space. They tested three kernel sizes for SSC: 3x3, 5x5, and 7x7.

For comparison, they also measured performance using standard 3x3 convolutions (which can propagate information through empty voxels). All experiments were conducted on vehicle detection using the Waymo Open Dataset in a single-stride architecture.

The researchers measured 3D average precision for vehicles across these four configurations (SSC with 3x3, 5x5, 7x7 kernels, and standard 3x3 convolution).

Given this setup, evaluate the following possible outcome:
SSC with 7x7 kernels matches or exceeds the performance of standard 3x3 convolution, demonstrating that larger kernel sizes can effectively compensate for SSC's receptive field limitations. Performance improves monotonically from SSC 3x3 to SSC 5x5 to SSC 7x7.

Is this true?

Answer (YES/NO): NO